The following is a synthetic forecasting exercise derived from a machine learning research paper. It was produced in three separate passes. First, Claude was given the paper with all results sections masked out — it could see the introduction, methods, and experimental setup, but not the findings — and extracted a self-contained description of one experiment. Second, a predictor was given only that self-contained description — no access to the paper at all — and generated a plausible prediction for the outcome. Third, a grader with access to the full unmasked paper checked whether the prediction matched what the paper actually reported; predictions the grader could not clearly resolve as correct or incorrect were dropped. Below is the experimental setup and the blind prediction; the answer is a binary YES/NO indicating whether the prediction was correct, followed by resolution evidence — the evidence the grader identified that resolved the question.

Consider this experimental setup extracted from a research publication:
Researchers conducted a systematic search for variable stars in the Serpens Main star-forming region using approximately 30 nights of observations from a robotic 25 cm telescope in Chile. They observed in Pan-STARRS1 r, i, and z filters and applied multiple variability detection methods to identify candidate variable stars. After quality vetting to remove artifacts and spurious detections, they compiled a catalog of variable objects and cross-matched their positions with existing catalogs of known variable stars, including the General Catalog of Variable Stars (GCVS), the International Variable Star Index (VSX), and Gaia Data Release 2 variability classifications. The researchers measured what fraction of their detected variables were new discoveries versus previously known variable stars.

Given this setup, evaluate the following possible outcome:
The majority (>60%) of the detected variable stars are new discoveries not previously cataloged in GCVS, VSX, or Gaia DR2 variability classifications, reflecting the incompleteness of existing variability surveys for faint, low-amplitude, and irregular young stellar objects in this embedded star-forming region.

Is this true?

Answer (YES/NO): YES